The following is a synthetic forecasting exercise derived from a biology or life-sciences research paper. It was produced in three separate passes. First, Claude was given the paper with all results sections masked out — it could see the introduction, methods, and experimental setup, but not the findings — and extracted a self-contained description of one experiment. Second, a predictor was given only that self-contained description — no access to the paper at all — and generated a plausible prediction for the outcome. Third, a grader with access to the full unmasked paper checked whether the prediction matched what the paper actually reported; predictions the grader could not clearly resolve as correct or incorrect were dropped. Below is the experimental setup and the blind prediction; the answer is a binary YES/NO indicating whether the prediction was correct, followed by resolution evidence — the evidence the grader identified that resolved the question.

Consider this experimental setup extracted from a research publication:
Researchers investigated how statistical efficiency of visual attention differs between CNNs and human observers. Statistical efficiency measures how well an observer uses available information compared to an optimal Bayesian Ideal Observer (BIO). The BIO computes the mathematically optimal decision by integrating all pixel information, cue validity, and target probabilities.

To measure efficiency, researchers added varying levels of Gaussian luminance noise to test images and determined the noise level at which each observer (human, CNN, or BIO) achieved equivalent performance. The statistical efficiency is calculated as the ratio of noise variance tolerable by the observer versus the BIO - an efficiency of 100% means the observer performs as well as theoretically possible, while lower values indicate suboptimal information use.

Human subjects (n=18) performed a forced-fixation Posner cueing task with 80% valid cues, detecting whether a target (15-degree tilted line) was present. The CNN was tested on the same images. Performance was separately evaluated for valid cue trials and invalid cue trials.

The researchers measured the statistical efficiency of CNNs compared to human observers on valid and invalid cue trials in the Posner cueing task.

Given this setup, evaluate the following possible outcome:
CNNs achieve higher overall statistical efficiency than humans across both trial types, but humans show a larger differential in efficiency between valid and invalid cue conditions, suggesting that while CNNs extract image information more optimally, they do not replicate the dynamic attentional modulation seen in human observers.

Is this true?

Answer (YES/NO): NO